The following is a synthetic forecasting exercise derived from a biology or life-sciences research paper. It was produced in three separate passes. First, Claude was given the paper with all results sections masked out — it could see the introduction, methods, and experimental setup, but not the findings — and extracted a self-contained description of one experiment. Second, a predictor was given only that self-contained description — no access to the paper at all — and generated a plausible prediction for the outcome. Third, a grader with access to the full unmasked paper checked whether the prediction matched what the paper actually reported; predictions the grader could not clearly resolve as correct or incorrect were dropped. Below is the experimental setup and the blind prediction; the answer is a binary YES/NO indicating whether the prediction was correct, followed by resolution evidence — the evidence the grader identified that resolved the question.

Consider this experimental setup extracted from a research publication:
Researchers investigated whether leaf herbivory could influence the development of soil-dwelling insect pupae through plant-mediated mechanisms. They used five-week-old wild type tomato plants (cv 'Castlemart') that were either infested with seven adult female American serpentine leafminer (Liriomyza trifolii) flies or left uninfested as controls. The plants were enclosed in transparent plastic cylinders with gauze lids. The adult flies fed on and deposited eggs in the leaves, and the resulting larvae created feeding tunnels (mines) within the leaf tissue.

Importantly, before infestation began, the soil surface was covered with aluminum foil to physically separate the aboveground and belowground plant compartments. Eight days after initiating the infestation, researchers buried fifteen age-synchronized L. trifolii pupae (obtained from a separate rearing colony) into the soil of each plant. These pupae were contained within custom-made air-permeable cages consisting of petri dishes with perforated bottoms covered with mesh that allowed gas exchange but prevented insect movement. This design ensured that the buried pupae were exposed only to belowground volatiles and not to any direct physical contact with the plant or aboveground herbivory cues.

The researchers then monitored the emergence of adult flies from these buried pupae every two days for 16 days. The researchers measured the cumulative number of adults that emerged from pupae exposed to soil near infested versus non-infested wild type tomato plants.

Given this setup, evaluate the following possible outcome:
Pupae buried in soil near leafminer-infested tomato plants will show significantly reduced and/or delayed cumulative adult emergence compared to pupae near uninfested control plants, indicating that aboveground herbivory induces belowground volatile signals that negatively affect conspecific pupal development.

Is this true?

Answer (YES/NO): NO